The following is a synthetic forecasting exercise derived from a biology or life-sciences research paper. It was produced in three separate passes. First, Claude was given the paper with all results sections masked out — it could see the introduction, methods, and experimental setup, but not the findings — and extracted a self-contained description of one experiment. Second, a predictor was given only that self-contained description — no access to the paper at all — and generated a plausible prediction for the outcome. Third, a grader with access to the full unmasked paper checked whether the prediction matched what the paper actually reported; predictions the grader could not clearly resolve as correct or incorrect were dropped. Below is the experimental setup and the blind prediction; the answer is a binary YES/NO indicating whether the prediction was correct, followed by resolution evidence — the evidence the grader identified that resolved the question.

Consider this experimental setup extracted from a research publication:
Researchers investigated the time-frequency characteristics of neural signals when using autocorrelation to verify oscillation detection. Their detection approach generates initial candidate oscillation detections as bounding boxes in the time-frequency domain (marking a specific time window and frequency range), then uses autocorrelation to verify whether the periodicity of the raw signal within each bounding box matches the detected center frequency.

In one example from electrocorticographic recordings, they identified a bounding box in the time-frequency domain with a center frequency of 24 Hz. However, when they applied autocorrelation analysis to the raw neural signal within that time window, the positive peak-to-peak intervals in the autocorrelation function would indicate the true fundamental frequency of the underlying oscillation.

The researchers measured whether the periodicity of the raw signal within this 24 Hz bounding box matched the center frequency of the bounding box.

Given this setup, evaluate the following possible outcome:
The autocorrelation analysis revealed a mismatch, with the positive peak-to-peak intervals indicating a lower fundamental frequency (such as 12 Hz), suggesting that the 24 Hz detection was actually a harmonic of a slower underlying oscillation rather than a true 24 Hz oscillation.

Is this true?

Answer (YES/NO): YES